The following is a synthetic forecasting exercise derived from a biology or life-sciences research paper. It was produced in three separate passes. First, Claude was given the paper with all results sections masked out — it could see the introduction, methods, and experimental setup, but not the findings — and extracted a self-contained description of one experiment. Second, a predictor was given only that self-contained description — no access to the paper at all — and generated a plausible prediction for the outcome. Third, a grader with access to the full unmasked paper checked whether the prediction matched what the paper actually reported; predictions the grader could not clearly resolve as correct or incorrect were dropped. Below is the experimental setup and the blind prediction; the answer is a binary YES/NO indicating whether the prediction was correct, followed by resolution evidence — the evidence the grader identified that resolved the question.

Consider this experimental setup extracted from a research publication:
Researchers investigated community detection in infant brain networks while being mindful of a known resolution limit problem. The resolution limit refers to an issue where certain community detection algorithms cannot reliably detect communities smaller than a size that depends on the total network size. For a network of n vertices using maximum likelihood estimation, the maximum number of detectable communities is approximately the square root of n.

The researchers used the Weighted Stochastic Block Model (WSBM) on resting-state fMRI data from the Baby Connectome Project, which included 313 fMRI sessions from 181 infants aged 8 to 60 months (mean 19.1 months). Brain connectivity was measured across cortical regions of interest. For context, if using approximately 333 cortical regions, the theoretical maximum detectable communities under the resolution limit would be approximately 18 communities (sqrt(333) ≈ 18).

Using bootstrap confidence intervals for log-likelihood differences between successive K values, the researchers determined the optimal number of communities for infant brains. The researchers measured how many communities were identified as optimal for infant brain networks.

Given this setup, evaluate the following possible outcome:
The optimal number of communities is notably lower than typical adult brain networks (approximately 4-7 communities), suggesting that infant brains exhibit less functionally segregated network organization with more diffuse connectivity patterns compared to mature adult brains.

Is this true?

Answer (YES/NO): NO